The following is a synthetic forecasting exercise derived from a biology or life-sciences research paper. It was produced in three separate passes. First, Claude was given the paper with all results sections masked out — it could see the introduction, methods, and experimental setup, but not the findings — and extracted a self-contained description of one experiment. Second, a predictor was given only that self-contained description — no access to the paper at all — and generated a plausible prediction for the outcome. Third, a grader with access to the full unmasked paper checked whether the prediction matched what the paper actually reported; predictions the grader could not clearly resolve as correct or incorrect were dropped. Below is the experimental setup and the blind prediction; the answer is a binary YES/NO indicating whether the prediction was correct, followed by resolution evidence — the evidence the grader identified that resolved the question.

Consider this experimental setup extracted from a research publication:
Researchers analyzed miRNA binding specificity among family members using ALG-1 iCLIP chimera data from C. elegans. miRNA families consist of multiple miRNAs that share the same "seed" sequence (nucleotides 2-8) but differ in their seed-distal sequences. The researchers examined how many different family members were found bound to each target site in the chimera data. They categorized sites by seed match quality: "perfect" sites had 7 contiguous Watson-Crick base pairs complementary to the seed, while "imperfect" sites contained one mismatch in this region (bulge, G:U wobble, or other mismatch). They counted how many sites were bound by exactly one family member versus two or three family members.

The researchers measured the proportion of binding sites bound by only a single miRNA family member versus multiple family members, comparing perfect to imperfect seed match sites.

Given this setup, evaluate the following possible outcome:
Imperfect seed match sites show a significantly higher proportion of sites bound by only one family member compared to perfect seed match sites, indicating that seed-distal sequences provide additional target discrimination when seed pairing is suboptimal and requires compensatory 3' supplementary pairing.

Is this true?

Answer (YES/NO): NO